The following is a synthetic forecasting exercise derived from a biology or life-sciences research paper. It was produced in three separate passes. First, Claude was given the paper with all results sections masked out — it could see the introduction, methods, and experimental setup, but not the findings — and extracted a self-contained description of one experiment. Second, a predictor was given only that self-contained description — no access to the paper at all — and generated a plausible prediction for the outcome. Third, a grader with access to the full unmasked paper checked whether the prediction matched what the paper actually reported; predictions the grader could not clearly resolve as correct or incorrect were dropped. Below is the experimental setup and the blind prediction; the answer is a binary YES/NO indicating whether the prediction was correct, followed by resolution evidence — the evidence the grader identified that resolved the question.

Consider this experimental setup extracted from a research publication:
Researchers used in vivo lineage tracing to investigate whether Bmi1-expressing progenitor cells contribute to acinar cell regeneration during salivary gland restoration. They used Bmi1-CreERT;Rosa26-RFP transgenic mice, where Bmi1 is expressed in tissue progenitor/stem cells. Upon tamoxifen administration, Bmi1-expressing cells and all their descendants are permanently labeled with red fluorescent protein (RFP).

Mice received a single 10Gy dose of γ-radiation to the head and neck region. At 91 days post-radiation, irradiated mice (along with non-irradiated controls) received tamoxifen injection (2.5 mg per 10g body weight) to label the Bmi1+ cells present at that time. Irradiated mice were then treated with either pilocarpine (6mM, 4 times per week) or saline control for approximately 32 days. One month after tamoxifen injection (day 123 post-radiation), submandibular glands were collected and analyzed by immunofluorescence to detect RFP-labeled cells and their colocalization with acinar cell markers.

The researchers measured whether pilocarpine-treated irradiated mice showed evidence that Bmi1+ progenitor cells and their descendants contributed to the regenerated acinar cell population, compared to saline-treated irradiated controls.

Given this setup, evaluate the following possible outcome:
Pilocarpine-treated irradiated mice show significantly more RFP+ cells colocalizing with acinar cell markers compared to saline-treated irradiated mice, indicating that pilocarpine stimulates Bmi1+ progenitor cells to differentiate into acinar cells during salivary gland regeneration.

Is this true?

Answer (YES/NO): YES